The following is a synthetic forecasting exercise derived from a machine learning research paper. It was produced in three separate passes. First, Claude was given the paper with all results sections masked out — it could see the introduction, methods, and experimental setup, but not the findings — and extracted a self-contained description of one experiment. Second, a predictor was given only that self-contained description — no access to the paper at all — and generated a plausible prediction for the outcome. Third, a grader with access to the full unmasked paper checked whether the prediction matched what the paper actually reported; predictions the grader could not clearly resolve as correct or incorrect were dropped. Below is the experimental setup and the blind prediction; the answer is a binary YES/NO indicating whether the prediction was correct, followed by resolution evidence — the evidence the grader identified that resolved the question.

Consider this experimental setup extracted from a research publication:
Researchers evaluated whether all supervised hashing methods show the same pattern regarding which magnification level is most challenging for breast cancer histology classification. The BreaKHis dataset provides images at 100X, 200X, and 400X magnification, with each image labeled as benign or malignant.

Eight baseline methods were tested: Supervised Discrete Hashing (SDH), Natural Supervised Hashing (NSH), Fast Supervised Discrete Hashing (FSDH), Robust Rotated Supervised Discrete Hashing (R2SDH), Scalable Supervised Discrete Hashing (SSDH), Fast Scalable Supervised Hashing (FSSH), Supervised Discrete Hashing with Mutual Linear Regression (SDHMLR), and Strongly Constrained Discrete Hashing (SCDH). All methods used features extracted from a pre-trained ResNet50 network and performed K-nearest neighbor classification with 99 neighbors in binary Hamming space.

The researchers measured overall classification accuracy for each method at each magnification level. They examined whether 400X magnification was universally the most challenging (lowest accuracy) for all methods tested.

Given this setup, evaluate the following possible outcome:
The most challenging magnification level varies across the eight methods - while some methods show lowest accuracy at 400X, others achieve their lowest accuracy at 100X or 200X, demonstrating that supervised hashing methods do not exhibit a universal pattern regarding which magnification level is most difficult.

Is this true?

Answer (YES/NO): YES